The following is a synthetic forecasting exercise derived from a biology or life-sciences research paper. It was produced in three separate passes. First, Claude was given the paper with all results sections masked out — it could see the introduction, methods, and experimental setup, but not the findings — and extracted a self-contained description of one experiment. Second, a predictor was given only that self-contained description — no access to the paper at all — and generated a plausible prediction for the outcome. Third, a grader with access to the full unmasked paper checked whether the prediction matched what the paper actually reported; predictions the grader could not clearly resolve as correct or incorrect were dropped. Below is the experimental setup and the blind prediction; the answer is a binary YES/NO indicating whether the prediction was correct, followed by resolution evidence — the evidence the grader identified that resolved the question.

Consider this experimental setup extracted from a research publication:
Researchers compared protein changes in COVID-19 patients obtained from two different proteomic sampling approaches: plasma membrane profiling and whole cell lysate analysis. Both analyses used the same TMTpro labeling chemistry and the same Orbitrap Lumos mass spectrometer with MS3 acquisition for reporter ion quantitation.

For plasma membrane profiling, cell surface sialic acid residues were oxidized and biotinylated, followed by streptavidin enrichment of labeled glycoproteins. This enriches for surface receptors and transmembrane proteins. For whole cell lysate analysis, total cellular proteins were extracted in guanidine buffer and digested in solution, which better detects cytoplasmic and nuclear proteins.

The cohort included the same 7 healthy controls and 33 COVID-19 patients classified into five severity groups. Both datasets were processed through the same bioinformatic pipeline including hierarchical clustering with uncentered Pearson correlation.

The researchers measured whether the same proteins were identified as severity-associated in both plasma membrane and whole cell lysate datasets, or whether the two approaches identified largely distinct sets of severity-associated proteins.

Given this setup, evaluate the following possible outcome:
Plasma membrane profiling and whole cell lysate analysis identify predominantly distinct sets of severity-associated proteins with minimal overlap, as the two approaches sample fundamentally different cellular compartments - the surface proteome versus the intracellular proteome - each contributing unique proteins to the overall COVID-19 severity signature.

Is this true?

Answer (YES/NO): NO